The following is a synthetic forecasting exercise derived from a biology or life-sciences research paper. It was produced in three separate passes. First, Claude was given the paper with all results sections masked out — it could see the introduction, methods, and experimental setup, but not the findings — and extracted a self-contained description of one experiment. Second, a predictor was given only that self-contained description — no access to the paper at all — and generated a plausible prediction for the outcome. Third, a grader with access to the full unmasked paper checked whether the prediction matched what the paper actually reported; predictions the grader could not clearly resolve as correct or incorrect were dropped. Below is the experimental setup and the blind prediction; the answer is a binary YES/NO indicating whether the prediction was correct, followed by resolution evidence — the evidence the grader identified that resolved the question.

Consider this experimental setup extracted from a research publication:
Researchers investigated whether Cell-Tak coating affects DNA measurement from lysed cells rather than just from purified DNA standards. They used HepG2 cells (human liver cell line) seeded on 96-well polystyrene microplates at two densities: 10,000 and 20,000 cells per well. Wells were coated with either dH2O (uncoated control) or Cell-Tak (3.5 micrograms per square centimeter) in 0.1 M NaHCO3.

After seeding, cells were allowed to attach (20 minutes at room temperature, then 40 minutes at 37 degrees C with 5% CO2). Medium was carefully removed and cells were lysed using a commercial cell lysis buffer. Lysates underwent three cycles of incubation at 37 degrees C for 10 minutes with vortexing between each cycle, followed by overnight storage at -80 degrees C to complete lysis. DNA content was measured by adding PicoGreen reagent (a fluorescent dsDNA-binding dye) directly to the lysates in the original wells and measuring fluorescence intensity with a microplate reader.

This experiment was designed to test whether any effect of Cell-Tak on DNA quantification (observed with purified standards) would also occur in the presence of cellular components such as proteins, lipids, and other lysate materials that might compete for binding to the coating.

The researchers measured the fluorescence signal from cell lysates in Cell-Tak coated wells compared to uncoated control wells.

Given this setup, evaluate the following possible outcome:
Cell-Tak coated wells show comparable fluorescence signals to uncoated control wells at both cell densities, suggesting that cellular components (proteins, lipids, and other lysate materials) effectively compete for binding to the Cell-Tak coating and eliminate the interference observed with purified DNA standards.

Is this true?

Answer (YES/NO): NO